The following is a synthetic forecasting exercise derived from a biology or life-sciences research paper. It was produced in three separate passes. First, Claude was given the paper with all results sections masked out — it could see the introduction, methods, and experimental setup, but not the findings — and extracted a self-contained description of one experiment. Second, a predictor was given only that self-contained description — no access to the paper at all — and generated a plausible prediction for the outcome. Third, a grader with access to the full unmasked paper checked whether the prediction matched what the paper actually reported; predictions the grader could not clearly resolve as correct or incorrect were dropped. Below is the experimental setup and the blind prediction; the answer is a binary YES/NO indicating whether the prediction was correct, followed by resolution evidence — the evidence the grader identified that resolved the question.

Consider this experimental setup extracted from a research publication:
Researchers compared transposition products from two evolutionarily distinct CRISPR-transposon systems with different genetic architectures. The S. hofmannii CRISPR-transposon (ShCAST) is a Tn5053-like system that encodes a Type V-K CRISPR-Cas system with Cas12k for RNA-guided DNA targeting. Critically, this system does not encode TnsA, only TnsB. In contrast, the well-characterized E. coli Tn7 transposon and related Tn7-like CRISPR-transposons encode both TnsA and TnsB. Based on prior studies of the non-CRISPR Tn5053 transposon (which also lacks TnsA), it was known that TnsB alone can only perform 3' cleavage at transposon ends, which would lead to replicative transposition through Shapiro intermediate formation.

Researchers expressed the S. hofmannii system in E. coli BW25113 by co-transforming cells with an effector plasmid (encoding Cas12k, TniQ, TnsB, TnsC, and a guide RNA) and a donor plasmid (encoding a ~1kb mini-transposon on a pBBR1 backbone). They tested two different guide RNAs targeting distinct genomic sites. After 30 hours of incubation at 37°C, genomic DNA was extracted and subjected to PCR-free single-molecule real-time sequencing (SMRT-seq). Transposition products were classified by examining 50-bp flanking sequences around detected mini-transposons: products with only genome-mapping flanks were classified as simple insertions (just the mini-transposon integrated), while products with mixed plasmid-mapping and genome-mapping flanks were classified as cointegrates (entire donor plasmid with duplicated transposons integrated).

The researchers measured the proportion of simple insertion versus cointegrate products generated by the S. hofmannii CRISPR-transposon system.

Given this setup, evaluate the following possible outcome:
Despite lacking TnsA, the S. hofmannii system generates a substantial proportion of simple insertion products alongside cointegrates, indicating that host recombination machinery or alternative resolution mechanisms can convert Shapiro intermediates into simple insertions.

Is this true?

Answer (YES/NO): NO